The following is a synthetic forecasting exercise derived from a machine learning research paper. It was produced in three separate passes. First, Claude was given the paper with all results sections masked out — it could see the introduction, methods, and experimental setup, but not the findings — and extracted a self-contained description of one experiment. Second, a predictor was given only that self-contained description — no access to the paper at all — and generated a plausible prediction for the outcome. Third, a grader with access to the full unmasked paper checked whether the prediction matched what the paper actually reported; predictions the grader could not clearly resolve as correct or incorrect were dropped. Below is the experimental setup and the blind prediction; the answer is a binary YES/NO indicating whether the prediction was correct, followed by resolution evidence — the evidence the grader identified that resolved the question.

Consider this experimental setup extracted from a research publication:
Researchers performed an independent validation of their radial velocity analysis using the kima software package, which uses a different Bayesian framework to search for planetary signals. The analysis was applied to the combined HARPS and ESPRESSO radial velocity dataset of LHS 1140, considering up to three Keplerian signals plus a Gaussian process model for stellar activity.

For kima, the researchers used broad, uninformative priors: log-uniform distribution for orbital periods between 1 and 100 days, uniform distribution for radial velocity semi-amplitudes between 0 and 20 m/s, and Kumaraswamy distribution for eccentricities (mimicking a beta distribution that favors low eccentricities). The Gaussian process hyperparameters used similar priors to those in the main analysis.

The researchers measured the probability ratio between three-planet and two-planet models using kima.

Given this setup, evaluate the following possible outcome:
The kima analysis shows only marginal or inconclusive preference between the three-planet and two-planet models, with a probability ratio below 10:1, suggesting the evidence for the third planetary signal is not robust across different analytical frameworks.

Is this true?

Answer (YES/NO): YES